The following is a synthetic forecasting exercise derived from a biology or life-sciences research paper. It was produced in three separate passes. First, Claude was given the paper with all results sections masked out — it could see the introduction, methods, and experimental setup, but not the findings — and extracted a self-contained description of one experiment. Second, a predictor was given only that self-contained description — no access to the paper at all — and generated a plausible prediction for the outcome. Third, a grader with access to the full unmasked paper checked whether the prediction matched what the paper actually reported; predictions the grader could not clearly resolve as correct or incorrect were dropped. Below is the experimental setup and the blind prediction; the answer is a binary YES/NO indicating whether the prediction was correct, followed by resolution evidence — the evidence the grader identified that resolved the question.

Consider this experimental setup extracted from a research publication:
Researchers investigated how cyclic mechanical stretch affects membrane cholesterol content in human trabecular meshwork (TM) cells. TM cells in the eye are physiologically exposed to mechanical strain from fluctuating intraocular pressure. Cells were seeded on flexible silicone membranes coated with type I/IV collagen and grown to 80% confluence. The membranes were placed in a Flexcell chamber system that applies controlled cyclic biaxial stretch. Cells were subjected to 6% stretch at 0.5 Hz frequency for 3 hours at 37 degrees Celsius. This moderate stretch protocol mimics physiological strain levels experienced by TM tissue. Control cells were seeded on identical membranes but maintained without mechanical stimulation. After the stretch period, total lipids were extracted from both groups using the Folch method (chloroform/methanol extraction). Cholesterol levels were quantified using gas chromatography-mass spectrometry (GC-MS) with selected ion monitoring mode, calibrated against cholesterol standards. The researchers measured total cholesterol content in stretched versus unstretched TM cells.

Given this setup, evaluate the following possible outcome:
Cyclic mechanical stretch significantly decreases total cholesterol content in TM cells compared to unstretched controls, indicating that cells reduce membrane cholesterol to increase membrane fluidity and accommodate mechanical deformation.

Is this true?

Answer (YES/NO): YES